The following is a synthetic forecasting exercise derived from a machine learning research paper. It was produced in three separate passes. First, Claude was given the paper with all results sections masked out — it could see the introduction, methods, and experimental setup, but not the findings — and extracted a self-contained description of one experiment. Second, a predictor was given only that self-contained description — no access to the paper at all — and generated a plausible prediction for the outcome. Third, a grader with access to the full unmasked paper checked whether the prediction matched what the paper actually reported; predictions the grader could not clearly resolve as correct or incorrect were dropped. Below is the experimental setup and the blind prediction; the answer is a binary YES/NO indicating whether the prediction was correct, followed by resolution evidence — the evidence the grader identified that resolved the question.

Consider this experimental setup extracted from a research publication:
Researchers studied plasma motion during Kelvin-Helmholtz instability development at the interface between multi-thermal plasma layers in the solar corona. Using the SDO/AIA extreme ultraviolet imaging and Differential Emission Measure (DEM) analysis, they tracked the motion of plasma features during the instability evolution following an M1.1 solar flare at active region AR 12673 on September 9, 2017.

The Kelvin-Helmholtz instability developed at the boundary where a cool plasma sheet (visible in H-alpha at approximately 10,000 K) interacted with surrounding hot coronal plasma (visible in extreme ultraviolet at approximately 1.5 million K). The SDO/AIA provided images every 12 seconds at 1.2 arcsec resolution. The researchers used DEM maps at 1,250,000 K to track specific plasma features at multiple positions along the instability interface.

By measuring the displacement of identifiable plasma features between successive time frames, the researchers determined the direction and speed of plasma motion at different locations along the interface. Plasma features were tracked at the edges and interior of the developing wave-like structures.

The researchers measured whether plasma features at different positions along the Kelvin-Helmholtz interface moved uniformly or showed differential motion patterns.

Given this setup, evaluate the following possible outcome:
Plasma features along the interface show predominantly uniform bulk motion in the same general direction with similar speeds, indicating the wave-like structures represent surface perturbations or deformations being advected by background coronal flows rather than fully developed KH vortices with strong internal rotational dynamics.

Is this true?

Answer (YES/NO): NO